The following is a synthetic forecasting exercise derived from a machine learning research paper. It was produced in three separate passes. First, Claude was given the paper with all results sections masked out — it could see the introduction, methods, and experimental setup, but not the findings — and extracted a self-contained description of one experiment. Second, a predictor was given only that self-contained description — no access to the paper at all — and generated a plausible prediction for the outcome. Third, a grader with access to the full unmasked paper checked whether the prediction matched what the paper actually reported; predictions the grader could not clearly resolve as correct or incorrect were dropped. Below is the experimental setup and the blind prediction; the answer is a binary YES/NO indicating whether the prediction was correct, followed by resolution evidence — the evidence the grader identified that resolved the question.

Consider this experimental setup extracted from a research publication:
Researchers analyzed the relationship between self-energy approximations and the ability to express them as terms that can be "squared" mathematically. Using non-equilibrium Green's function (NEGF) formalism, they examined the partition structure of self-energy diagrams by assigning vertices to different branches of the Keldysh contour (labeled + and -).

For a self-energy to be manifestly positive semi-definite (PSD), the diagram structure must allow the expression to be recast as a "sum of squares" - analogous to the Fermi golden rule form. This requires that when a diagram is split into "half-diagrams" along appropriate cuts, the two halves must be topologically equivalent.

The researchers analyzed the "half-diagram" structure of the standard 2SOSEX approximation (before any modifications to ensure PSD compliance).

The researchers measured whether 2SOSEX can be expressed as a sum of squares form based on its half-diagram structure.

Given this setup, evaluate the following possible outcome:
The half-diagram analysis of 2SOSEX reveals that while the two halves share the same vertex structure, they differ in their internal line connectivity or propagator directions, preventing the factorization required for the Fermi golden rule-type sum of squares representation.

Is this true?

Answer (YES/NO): NO